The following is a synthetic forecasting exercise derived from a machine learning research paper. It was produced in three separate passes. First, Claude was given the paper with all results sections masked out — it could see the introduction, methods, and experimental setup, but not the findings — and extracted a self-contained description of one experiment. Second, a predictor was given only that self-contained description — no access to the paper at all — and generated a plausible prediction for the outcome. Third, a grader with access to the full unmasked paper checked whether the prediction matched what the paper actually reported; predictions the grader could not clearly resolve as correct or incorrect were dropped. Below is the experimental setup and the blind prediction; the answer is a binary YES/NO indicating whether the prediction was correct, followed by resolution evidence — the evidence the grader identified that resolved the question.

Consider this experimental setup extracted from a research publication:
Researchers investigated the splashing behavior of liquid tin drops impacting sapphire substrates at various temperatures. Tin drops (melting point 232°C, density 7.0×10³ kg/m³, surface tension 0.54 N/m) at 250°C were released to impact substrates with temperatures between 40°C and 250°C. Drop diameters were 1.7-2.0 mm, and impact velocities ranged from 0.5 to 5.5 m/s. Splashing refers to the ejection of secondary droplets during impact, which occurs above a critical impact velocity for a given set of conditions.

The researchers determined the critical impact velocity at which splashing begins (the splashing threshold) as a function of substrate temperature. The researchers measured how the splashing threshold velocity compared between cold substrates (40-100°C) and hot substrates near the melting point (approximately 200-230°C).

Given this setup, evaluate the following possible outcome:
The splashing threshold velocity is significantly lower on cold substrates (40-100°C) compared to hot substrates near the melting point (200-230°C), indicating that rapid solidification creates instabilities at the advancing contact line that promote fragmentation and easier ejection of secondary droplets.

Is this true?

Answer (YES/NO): YES